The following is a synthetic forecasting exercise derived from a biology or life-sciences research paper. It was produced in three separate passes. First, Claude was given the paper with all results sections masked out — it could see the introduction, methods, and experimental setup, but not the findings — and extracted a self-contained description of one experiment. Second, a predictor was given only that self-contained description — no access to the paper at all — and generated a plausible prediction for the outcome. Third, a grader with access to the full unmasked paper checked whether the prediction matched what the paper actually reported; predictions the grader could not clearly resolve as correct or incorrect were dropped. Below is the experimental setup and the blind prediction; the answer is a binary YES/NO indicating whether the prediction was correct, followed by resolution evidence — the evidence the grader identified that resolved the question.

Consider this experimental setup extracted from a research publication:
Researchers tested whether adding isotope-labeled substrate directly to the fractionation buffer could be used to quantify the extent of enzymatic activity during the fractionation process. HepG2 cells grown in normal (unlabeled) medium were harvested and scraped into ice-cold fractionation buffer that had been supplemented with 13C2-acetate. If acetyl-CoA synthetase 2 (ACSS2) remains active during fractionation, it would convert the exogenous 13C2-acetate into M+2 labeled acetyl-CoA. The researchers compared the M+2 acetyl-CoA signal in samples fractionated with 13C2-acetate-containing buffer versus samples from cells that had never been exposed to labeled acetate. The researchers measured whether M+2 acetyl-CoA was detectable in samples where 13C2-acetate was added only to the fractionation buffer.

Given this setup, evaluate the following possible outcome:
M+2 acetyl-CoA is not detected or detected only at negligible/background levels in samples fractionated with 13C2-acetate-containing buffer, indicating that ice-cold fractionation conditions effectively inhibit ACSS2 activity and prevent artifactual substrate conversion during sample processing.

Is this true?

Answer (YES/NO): NO